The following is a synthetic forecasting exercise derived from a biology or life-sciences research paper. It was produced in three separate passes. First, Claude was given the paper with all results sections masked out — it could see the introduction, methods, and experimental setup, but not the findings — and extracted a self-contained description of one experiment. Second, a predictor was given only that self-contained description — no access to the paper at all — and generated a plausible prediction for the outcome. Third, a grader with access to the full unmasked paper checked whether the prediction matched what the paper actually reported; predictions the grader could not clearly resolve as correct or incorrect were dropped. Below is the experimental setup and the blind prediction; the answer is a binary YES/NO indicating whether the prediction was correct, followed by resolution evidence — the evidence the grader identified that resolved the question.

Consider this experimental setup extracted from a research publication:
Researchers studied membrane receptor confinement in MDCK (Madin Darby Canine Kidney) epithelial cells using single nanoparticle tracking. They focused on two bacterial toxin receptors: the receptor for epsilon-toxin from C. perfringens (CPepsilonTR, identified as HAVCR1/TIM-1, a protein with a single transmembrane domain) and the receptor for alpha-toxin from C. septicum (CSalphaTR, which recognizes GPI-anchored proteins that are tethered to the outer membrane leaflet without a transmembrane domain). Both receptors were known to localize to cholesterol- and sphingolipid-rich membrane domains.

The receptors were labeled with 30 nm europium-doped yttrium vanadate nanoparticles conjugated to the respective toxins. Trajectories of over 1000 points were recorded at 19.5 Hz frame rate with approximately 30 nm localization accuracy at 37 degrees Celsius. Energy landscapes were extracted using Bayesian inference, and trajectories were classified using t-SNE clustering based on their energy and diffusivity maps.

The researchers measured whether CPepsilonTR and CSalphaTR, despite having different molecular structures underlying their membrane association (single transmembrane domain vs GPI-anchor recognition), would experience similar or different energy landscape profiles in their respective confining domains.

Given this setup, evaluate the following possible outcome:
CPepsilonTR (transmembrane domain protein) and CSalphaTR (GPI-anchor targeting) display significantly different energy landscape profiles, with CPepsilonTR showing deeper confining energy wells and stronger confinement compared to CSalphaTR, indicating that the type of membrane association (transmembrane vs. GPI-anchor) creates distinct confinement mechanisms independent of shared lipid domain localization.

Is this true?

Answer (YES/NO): NO